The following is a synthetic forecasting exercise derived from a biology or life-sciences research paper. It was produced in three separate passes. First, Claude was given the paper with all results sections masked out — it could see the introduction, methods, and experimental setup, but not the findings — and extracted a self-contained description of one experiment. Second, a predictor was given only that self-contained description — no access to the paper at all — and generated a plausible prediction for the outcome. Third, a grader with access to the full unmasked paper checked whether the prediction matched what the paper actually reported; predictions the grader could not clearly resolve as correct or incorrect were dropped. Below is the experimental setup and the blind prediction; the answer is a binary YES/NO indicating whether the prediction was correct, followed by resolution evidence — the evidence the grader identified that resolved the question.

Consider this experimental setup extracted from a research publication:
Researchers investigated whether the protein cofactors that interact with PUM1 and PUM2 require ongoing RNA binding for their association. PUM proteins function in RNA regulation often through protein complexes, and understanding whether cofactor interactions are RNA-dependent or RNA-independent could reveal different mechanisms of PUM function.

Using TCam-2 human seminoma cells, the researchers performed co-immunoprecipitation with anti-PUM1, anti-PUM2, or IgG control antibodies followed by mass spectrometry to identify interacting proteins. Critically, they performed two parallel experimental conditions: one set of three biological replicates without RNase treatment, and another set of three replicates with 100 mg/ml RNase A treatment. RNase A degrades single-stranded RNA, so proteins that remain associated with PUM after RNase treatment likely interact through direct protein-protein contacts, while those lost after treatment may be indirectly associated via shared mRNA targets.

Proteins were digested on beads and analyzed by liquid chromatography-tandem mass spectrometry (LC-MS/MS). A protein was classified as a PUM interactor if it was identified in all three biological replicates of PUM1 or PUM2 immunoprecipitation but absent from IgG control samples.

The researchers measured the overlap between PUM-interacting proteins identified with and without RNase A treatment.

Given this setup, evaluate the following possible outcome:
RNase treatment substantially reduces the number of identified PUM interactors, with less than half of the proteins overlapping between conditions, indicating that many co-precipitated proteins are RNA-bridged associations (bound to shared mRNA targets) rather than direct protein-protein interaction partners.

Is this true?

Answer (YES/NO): NO